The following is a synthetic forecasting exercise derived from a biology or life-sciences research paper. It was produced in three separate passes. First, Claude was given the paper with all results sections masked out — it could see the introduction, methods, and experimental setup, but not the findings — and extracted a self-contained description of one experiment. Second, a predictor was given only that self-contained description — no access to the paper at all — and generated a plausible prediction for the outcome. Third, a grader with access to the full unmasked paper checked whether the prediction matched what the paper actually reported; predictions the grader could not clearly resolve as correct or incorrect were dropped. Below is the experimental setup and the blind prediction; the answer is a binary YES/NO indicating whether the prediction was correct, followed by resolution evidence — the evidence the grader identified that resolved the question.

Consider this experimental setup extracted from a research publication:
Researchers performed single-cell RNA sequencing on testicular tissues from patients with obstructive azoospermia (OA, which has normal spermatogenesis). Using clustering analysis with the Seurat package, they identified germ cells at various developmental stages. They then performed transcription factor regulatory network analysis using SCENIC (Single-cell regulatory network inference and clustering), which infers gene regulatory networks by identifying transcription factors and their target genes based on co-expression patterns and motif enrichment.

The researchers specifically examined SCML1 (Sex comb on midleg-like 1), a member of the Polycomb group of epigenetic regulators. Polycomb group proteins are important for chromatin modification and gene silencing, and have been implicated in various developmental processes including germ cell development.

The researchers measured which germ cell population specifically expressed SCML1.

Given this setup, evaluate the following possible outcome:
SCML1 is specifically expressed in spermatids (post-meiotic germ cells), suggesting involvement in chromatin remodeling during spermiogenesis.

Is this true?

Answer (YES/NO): NO